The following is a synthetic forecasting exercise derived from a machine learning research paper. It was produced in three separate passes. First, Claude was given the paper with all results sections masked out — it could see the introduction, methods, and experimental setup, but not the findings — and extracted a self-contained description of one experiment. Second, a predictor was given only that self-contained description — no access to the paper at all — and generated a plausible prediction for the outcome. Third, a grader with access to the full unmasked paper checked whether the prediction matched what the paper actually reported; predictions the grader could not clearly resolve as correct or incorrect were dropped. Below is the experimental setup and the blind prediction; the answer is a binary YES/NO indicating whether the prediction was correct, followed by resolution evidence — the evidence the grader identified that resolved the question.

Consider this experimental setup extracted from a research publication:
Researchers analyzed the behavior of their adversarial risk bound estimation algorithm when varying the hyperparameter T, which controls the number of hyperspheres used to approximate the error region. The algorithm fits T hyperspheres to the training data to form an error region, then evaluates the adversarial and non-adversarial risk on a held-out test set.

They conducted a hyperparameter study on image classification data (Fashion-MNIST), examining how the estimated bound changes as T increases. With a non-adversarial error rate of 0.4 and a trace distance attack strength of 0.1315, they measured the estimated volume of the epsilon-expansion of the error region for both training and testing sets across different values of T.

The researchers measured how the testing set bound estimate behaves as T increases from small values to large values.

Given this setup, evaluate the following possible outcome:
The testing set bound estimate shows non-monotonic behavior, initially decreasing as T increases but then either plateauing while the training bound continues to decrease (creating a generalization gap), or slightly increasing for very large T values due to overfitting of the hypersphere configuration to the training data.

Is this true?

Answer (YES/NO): YES